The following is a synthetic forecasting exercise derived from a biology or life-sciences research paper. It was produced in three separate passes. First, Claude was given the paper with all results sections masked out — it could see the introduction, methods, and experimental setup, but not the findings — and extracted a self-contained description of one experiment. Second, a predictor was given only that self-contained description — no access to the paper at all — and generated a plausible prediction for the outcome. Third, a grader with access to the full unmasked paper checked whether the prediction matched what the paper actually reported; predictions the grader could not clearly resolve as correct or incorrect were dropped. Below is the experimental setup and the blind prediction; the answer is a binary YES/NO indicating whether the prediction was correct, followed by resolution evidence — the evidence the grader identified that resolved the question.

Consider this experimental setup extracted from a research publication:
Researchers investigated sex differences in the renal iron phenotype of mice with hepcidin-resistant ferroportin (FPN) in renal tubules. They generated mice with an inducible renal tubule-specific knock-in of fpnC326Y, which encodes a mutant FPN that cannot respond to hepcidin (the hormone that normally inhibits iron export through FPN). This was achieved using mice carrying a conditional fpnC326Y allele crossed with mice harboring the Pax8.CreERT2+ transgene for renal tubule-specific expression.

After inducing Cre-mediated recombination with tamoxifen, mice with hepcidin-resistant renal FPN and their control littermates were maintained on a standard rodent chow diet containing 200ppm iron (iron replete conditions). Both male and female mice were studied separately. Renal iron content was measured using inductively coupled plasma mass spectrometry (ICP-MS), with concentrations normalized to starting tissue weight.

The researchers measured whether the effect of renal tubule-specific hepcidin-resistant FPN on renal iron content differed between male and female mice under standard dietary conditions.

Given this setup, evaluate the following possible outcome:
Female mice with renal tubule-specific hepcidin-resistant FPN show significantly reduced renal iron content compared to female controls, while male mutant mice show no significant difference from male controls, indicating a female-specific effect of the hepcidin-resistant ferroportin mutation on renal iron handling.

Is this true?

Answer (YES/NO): YES